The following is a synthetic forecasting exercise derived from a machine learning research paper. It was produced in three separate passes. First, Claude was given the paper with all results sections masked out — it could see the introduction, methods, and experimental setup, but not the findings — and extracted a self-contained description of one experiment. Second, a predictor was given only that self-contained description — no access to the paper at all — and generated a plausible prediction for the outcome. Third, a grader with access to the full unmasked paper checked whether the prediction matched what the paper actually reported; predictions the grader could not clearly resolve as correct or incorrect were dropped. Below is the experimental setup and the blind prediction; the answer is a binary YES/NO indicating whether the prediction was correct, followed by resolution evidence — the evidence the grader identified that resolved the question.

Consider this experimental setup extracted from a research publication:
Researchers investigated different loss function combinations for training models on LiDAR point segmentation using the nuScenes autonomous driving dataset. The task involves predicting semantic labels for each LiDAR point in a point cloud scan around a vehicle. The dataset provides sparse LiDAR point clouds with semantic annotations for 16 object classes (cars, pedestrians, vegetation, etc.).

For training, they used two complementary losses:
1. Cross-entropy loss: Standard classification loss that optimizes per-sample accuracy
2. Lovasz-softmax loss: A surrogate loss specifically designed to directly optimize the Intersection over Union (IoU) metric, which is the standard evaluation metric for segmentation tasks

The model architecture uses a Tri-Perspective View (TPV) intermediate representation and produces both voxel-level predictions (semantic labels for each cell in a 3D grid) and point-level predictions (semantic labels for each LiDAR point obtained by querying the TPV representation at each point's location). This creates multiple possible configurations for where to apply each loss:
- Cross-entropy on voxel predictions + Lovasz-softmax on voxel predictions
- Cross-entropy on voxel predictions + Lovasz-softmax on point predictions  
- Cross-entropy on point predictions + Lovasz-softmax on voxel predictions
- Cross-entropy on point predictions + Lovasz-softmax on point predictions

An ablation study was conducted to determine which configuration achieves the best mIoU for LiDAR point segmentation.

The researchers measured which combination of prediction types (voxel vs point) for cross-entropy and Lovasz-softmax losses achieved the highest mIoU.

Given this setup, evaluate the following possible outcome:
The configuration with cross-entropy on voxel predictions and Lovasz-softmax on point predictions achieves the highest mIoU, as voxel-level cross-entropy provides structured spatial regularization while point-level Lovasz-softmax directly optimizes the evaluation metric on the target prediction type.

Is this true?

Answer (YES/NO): YES